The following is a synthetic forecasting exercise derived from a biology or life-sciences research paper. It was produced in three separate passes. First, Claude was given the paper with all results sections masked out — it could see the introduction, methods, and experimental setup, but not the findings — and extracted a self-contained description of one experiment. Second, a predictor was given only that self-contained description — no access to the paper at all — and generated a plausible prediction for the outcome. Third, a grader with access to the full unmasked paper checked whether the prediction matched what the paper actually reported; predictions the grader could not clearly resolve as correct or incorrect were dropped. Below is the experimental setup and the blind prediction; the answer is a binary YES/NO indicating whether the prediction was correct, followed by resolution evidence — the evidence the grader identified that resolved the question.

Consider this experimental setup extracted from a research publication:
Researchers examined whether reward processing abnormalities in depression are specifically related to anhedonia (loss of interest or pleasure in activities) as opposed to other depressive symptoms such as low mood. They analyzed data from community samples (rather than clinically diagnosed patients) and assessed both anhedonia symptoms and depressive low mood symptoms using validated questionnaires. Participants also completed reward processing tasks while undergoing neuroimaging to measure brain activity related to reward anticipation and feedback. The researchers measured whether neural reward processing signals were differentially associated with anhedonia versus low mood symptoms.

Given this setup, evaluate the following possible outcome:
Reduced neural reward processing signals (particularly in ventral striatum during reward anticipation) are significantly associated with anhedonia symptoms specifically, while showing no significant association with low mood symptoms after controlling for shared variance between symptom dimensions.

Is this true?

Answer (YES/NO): YES